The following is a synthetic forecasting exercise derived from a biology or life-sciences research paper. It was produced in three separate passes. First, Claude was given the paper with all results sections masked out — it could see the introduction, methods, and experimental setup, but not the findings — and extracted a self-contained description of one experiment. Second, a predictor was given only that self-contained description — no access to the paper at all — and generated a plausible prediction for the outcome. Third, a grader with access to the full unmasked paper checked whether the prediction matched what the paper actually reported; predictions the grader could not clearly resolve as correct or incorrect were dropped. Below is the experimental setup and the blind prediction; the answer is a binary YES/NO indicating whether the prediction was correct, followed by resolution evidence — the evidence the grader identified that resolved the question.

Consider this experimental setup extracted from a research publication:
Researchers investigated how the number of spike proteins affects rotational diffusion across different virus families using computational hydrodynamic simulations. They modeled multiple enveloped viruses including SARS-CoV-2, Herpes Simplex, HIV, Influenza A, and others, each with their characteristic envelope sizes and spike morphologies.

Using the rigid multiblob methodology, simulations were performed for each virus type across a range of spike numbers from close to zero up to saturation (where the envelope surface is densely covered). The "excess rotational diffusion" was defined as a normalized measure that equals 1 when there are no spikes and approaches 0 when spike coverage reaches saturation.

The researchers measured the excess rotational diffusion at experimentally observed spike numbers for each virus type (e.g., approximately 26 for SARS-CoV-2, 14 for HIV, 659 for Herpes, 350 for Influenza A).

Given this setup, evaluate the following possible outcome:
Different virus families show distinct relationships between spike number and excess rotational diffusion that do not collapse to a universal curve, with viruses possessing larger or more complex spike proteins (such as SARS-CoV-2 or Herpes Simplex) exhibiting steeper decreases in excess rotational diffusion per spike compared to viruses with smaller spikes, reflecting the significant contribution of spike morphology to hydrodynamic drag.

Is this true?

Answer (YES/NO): NO